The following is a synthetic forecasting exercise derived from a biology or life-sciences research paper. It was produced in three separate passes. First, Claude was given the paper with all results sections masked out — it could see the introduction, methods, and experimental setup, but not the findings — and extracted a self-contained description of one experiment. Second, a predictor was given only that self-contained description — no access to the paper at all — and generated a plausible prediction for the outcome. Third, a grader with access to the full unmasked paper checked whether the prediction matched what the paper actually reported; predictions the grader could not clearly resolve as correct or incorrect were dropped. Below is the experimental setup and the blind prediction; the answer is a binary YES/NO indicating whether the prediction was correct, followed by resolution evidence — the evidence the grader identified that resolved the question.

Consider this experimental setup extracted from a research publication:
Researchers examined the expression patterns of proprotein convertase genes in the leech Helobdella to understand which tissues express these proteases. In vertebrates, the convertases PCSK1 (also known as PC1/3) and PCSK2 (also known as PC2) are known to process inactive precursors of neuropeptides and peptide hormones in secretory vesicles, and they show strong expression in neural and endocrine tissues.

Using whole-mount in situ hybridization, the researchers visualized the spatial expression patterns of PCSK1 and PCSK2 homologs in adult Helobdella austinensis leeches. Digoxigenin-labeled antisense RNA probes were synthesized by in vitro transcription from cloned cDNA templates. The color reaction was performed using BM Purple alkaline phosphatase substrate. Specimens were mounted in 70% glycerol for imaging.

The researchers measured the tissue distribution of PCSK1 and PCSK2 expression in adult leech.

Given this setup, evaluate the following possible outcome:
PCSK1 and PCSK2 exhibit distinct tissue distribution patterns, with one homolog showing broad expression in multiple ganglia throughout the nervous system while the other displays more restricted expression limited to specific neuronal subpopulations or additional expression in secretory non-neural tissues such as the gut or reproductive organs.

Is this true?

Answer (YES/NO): NO